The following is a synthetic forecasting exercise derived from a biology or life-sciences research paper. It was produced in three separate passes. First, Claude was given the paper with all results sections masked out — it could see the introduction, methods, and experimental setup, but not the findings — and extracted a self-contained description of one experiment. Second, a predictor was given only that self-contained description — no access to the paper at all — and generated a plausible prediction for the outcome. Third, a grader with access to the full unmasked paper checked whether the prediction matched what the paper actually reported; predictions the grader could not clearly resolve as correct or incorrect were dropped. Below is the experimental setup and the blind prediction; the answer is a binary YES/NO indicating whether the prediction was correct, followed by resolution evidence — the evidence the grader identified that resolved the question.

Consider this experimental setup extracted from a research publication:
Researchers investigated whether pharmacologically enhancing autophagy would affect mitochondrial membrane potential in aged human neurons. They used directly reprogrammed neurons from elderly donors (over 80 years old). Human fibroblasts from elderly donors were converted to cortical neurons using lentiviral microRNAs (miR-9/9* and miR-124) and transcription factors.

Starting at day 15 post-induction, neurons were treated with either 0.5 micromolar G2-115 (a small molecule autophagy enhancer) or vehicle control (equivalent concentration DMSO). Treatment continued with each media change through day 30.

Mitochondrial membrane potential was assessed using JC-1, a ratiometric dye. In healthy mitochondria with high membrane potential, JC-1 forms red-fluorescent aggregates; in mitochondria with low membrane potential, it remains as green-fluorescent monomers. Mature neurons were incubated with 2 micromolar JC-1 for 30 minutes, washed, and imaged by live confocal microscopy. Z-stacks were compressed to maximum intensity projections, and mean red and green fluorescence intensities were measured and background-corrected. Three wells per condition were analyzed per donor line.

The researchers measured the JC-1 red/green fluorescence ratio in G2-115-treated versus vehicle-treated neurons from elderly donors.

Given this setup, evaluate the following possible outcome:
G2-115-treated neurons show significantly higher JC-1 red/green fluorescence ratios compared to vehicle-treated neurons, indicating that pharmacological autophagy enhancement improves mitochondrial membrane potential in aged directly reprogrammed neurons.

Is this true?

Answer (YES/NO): YES